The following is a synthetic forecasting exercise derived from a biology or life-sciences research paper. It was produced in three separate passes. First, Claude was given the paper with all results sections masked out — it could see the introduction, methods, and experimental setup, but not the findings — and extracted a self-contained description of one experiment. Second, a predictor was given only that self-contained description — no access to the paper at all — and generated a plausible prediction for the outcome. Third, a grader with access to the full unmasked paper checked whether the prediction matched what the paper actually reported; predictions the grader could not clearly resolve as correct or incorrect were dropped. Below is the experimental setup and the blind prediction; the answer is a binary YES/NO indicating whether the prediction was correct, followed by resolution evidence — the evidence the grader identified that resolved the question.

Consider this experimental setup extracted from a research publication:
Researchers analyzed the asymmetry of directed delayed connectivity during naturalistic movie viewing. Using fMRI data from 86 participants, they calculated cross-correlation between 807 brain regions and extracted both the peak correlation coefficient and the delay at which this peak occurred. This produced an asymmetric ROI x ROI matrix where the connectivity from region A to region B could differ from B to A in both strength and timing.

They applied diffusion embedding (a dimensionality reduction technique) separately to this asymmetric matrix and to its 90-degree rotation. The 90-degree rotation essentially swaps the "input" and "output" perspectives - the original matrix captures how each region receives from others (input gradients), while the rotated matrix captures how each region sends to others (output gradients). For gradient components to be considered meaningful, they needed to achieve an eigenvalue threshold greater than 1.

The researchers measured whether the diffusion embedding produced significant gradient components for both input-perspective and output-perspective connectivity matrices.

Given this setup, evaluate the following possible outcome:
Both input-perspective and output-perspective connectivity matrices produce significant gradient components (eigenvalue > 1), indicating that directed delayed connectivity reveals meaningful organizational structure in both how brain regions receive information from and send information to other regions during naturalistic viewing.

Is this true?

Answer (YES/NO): NO